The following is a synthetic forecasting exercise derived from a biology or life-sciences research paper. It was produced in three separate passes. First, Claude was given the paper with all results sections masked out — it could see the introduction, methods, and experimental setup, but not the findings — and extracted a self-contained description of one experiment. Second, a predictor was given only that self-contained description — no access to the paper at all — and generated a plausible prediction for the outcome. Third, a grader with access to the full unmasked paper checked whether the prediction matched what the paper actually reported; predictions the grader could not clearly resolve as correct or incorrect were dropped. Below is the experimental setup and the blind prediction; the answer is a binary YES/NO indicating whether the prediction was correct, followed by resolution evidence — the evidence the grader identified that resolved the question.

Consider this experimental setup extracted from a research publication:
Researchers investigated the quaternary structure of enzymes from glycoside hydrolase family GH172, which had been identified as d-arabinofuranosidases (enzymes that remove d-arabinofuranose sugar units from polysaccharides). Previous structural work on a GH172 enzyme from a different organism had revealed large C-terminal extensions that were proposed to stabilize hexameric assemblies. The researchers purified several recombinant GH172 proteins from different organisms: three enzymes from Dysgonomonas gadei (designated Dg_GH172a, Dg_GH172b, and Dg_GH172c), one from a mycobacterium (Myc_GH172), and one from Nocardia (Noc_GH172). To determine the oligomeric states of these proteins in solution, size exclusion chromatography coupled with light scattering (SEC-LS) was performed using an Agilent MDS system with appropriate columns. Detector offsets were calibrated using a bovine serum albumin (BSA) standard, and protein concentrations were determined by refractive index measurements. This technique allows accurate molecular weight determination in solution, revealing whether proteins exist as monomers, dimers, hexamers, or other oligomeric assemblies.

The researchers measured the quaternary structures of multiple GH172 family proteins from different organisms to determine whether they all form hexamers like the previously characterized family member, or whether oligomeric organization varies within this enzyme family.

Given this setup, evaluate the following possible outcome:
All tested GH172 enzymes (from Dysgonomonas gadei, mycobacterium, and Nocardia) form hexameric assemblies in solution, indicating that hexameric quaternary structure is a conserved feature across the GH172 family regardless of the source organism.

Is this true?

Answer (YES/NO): NO